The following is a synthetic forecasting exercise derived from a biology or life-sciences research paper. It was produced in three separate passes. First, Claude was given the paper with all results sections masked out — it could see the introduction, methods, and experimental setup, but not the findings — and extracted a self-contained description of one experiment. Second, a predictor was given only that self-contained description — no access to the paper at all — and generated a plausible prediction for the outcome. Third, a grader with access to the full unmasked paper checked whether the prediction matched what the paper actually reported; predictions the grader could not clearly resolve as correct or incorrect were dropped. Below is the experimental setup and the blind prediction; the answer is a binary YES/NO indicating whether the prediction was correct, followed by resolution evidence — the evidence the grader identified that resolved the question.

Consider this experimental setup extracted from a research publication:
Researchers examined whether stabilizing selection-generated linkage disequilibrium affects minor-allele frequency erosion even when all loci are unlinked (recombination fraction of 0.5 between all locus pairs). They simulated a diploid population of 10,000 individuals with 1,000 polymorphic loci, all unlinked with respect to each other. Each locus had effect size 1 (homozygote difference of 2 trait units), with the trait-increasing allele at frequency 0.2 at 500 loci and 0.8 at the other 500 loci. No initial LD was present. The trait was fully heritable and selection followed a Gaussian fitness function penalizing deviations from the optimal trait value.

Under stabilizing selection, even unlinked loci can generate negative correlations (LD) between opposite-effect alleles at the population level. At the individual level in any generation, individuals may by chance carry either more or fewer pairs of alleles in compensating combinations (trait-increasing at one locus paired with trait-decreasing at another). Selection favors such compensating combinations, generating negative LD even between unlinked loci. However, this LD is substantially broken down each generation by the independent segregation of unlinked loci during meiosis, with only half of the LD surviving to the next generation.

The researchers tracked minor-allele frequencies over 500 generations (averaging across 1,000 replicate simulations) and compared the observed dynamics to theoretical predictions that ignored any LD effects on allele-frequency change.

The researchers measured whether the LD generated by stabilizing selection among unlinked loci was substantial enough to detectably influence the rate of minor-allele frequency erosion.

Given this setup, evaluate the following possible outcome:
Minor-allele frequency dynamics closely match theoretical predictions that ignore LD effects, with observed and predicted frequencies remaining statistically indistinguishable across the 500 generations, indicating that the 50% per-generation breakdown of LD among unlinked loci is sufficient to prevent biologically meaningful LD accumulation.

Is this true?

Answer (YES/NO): NO